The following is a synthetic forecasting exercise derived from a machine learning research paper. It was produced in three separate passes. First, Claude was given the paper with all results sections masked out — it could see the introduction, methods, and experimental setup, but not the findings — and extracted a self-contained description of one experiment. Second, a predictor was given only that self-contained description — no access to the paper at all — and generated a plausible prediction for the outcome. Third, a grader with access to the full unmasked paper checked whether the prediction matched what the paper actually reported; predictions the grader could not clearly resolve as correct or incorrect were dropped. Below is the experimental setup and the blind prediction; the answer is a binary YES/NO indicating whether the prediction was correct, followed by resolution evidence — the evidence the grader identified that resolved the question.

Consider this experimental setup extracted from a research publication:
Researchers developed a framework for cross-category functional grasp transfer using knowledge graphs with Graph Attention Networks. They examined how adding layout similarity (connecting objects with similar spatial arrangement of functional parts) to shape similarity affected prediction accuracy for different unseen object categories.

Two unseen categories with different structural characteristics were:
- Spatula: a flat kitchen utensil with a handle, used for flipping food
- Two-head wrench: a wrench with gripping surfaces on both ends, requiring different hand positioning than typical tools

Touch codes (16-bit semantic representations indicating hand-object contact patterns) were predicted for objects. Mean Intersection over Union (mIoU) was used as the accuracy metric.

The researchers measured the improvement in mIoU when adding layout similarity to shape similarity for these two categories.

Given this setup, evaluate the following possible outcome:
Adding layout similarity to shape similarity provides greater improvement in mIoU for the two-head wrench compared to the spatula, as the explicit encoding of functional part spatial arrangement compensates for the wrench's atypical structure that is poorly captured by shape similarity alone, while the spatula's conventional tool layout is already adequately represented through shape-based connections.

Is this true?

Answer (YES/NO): YES